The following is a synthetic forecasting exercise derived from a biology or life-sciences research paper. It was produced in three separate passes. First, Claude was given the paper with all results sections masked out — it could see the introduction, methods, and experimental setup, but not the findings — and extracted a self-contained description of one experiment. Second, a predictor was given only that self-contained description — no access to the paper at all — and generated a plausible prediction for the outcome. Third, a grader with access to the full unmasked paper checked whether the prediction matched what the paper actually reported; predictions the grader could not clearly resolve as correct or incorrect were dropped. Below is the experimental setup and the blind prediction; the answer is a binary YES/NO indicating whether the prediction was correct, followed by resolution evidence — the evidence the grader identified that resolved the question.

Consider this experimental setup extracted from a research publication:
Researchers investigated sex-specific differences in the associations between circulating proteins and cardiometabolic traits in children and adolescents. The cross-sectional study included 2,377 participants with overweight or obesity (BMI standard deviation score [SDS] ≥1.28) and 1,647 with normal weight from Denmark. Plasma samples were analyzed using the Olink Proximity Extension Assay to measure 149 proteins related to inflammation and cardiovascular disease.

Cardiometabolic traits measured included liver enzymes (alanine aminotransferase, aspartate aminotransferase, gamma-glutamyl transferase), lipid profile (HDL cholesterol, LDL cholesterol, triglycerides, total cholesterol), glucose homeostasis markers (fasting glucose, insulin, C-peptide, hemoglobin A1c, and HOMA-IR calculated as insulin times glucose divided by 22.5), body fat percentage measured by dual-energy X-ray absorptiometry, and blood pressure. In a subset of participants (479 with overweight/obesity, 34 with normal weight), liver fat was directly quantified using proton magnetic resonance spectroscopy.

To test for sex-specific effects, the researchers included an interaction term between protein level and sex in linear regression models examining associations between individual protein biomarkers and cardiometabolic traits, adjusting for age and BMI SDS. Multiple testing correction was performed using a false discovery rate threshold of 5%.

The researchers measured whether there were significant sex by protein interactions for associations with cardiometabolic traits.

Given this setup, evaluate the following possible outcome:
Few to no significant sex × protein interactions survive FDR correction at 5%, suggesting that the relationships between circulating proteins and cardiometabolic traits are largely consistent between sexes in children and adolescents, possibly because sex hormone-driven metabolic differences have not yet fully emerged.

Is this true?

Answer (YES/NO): NO